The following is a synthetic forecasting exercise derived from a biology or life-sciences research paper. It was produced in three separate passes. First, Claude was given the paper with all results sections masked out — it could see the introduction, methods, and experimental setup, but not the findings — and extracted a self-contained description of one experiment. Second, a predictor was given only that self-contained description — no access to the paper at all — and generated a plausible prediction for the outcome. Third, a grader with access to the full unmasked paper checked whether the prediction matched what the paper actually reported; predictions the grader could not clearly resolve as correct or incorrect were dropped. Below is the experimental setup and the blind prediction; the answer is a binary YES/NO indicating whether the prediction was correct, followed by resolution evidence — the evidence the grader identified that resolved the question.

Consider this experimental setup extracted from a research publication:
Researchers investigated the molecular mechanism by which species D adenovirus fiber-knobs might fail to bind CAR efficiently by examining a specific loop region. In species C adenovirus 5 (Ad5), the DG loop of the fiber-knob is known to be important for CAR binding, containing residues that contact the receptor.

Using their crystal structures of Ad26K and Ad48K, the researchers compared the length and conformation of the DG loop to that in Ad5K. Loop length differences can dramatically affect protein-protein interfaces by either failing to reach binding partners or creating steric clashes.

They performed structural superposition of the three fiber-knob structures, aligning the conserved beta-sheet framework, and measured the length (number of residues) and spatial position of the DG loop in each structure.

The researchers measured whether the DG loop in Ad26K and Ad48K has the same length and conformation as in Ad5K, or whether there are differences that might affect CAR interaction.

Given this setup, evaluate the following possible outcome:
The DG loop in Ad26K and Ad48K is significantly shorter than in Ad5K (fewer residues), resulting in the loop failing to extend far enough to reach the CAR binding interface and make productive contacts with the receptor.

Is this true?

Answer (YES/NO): NO